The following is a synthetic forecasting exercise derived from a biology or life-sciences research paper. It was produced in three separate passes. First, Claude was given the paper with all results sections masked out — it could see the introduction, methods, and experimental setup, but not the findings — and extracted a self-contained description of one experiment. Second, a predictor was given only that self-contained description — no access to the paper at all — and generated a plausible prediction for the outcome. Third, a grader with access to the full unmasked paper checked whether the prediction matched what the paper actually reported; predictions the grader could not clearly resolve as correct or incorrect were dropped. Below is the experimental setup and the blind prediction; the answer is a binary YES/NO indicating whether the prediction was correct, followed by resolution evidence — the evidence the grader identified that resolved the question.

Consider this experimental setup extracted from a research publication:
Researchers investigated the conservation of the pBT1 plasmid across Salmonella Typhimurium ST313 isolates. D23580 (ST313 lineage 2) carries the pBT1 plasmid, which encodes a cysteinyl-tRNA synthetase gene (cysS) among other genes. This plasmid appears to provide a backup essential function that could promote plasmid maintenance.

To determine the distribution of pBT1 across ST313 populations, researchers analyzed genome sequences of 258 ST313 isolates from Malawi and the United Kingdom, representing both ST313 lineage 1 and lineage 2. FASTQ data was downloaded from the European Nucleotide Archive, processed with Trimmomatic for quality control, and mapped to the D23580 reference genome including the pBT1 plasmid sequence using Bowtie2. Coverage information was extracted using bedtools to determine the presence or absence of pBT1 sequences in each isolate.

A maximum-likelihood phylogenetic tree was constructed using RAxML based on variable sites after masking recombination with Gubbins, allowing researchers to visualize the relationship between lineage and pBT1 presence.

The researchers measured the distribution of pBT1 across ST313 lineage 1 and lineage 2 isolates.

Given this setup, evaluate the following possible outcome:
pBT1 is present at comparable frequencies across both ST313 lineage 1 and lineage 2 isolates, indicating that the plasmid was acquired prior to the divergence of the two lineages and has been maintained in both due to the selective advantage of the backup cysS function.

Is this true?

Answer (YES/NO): NO